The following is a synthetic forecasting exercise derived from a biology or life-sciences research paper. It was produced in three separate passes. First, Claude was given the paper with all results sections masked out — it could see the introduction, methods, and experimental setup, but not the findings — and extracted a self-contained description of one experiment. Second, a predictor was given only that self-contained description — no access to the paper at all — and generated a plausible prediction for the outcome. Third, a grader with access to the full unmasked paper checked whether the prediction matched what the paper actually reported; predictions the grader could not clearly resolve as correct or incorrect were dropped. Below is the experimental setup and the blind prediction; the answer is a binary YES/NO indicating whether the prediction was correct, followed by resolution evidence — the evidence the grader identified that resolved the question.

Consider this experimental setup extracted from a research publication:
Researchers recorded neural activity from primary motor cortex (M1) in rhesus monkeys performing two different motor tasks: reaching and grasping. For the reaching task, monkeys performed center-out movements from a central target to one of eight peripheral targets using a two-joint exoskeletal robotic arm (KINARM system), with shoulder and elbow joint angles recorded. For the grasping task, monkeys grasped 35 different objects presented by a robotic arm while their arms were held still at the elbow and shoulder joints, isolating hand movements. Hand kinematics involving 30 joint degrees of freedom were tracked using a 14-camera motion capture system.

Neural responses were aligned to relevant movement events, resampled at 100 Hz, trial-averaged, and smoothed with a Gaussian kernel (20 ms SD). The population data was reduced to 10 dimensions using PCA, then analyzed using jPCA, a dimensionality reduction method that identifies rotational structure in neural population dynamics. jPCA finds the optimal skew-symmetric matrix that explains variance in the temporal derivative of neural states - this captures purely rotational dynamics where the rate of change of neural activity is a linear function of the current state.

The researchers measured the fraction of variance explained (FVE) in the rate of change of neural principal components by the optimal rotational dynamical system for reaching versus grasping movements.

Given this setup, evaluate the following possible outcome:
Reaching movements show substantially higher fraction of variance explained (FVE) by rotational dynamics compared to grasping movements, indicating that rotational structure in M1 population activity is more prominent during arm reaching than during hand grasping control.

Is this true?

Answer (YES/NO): YES